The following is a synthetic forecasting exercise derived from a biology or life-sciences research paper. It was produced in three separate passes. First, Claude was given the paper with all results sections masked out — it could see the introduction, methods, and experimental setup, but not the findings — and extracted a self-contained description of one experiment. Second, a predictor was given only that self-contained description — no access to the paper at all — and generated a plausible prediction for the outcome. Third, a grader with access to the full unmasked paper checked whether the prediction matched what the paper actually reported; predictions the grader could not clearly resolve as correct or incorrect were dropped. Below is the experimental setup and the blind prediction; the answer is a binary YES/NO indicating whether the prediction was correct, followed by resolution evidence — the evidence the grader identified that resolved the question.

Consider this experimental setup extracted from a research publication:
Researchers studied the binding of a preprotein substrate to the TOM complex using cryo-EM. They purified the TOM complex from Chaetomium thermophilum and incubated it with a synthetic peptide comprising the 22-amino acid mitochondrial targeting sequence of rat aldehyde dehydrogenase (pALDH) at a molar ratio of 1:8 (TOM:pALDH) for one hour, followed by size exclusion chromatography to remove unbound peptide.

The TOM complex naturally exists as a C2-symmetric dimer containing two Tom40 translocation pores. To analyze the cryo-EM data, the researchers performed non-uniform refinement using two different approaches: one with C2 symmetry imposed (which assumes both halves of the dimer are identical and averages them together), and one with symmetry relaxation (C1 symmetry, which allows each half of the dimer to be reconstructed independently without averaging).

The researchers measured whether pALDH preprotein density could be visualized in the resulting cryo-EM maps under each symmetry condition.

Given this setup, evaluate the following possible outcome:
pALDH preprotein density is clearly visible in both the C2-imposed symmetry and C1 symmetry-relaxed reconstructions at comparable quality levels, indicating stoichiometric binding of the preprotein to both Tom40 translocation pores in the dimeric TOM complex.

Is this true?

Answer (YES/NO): NO